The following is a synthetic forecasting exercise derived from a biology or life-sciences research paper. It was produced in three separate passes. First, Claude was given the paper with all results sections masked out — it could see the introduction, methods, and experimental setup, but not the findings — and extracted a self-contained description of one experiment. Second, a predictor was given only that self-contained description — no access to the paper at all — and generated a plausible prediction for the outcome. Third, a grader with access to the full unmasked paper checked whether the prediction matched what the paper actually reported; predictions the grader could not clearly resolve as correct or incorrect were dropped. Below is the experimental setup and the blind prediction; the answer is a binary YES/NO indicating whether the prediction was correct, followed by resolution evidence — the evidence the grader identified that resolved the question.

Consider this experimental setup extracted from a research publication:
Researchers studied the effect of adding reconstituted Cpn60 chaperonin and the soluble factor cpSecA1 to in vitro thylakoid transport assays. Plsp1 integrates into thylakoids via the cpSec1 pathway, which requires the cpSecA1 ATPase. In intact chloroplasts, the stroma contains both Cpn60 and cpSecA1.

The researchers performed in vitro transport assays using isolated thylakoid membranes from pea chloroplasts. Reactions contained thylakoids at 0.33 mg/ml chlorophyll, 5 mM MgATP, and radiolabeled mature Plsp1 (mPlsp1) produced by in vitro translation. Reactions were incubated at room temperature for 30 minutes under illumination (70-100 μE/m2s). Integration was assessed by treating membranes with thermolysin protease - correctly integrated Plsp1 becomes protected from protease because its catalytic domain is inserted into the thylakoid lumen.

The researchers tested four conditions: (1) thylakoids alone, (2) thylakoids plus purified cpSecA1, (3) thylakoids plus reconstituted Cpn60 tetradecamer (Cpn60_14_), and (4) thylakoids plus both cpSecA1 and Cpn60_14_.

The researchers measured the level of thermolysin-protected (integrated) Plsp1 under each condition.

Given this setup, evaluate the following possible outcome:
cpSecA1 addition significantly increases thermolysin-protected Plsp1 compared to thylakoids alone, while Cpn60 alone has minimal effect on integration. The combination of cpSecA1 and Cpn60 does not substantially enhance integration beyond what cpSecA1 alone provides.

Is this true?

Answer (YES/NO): NO